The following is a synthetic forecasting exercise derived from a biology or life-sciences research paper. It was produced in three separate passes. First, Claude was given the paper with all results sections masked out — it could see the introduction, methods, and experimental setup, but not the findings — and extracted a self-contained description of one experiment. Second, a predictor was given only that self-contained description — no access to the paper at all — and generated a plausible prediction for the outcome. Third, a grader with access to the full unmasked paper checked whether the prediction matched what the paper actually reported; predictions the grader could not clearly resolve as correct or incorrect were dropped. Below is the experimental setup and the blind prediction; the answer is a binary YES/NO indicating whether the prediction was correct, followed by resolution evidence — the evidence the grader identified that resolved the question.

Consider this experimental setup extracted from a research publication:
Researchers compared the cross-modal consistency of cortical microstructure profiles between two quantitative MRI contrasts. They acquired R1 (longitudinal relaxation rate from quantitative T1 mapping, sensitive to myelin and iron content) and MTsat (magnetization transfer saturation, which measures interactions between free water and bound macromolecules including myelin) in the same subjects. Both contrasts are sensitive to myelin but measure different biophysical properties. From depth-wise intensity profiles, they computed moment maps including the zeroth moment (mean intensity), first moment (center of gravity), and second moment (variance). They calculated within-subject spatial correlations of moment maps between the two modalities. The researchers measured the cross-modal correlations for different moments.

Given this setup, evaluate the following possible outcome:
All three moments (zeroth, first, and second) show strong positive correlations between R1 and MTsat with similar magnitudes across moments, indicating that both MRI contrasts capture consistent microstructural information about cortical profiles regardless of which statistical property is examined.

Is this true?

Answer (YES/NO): NO